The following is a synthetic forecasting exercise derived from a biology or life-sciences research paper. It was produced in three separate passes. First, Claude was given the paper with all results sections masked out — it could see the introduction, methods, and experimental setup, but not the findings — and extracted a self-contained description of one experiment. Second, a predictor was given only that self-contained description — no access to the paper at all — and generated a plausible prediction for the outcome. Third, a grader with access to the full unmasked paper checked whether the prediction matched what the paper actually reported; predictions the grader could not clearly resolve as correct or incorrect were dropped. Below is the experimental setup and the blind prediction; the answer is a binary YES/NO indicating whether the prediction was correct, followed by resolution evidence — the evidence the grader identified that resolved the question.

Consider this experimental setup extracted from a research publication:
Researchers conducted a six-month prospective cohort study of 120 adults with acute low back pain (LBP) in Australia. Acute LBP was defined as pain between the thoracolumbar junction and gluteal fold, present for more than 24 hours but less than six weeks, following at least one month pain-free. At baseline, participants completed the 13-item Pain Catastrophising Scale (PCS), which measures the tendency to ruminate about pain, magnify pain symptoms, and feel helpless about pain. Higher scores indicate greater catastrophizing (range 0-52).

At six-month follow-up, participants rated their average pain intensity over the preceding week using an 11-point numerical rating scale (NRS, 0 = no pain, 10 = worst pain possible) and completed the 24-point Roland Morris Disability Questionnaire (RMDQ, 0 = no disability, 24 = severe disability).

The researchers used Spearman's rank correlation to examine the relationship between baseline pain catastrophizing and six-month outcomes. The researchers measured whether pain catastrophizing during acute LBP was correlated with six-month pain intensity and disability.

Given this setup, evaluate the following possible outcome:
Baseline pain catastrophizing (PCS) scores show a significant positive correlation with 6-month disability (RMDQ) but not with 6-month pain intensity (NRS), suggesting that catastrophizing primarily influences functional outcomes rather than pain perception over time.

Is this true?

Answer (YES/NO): NO